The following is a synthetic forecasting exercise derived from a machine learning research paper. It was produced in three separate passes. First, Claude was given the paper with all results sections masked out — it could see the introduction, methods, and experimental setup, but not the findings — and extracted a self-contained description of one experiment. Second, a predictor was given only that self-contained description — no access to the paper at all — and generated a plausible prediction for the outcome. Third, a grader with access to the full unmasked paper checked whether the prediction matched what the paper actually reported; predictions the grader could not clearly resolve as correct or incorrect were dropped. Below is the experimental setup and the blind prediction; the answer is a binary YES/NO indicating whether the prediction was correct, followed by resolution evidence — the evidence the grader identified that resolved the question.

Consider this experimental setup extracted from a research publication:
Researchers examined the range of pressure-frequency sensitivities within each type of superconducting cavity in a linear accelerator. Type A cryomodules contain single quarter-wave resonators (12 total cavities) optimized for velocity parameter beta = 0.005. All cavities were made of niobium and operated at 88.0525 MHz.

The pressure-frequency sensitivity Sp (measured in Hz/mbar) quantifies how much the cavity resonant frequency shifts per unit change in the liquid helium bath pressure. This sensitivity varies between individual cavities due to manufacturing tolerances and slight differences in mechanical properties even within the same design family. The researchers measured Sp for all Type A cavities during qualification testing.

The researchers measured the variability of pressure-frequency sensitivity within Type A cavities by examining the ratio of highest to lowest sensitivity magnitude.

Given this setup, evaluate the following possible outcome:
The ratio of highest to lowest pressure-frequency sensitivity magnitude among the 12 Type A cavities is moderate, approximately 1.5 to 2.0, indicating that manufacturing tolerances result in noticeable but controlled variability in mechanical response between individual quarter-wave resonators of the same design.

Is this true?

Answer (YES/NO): NO